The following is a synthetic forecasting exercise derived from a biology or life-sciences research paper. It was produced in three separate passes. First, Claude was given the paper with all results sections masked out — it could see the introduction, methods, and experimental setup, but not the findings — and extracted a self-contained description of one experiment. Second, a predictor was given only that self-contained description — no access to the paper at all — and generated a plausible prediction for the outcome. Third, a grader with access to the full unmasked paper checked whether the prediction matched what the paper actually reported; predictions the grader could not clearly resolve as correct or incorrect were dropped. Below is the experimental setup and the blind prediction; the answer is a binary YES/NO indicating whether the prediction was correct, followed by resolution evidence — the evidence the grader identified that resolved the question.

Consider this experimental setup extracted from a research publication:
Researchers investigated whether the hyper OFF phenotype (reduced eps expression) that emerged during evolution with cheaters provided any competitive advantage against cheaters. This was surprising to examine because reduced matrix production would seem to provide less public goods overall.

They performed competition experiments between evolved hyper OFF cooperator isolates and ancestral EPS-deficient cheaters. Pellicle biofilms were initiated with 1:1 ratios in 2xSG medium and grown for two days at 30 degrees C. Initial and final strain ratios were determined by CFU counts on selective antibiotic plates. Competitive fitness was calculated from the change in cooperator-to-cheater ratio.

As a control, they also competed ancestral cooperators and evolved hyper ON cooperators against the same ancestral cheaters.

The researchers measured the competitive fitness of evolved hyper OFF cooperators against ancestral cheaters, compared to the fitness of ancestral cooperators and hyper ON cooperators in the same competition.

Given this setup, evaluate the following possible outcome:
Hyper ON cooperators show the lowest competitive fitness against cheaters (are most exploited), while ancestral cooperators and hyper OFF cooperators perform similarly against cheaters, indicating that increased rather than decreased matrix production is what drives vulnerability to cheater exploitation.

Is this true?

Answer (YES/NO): NO